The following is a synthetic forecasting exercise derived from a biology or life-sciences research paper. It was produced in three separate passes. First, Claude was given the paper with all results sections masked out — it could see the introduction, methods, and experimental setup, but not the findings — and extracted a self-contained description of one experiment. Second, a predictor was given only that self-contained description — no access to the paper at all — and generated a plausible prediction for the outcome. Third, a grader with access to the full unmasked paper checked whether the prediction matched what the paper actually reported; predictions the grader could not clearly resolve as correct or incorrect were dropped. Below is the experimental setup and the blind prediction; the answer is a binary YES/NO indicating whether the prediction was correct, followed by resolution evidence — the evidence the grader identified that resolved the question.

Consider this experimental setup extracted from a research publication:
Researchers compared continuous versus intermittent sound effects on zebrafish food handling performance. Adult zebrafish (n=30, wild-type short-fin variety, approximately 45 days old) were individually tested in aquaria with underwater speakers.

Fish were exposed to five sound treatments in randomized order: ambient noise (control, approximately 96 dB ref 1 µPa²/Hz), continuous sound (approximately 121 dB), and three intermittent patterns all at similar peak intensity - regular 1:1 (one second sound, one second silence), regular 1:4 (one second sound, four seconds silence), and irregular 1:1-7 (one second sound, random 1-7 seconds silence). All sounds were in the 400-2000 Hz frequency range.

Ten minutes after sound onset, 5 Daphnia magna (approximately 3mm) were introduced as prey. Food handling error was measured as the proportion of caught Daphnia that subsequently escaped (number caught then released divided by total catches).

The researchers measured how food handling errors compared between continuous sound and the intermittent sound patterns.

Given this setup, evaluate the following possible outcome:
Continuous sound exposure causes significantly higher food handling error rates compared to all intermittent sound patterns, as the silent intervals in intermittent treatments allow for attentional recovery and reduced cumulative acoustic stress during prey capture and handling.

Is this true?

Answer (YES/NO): NO